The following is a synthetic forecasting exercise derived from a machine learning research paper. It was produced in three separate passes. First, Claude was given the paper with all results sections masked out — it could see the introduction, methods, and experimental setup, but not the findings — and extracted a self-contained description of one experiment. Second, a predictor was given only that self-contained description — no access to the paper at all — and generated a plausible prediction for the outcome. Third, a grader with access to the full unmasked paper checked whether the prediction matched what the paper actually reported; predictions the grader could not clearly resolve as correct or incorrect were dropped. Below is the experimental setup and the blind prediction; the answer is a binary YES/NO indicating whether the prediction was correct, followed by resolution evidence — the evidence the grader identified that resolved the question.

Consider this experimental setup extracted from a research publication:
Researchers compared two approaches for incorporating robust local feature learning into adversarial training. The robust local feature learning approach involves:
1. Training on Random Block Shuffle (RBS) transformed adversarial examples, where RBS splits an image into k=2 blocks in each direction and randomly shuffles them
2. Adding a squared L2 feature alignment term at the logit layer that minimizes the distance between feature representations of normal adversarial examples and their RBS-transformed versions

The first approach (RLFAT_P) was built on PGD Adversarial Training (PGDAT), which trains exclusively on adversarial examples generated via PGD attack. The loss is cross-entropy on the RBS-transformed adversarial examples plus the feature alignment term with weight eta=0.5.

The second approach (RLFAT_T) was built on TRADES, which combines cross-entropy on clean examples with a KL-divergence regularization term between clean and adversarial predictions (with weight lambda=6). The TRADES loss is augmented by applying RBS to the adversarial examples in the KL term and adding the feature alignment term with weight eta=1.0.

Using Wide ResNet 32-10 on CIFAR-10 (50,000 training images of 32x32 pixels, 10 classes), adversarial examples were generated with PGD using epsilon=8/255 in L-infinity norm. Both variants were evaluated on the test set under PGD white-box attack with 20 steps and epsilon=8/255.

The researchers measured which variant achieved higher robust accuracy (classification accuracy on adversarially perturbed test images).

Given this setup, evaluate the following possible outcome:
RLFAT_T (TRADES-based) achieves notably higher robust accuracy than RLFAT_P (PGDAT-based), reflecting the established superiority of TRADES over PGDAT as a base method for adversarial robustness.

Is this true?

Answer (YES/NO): YES